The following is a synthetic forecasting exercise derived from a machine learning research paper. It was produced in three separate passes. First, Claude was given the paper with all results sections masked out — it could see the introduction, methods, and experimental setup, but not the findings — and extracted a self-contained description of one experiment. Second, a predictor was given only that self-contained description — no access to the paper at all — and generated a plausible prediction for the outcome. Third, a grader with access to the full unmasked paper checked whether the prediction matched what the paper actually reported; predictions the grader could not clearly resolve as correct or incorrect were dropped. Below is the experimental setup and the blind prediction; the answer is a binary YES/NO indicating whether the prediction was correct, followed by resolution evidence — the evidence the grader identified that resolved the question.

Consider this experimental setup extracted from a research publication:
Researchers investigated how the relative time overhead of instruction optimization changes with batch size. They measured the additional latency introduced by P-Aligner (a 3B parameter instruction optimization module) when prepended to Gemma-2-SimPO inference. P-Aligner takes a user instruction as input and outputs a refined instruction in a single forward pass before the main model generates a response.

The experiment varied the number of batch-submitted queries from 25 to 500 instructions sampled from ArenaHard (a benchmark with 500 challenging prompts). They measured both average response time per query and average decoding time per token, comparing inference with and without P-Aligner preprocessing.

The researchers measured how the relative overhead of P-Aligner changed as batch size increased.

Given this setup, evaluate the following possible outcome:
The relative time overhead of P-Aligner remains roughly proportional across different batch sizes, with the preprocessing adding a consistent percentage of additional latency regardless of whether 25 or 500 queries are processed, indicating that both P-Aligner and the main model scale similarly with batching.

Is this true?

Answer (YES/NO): NO